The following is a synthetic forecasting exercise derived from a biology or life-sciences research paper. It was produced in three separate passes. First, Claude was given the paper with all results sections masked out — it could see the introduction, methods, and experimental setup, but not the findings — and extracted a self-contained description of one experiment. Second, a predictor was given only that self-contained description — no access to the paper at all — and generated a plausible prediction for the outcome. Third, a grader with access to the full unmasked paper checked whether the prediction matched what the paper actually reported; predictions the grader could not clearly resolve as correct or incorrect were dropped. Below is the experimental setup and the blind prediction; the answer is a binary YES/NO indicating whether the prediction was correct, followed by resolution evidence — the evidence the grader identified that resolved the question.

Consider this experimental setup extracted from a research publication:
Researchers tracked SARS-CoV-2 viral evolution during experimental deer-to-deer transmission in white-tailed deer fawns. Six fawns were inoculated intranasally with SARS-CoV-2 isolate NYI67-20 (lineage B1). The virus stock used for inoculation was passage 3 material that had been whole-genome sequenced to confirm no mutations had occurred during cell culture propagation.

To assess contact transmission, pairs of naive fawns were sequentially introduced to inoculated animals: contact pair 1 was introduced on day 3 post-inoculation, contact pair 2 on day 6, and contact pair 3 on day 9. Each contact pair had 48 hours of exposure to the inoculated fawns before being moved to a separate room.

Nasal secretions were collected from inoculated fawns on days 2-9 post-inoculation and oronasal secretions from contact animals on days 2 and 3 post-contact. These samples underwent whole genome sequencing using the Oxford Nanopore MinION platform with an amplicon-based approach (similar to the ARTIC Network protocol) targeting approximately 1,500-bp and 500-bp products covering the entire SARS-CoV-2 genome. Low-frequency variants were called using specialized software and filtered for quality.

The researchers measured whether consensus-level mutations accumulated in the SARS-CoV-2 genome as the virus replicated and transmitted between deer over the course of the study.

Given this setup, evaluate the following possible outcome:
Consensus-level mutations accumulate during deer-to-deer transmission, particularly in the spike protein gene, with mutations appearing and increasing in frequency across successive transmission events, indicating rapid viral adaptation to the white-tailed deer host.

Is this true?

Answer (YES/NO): NO